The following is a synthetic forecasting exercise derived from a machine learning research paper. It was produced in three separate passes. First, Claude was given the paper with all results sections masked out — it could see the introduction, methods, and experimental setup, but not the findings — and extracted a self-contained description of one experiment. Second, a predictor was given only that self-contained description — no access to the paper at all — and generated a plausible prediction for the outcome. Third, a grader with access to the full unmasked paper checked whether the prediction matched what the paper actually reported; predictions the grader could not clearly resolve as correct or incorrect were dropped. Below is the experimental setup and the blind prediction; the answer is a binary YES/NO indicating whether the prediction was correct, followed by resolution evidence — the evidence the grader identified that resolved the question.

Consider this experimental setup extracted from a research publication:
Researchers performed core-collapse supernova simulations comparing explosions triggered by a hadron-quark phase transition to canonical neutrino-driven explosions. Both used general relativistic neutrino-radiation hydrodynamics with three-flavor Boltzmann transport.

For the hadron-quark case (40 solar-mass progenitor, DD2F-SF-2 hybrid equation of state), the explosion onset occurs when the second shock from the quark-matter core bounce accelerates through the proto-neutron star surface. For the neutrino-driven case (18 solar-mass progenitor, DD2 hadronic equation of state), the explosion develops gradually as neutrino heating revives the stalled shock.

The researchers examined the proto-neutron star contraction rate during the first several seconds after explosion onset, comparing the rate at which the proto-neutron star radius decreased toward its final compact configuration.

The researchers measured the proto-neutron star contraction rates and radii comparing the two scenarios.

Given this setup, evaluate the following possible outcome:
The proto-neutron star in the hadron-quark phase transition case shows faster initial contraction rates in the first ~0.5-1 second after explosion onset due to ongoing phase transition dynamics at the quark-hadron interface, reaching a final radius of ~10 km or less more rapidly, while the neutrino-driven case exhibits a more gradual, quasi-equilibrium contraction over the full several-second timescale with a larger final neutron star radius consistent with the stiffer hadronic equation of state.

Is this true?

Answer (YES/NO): NO